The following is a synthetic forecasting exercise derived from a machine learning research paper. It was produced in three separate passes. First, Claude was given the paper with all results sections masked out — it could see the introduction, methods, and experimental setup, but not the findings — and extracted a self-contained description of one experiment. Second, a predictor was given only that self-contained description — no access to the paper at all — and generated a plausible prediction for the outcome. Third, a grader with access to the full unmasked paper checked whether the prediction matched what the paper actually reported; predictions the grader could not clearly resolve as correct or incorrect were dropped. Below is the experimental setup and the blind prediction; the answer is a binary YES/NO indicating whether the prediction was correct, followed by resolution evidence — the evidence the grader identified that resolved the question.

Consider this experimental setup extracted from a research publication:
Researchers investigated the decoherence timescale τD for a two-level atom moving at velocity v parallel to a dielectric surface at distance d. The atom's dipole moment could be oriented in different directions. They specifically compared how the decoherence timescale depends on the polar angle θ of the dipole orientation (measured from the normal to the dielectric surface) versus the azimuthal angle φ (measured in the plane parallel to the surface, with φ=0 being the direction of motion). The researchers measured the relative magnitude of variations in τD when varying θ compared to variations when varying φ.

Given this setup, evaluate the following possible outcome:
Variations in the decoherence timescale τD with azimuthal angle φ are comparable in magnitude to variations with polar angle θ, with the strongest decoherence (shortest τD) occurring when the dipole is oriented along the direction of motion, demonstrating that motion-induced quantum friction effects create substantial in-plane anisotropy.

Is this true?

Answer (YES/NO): NO